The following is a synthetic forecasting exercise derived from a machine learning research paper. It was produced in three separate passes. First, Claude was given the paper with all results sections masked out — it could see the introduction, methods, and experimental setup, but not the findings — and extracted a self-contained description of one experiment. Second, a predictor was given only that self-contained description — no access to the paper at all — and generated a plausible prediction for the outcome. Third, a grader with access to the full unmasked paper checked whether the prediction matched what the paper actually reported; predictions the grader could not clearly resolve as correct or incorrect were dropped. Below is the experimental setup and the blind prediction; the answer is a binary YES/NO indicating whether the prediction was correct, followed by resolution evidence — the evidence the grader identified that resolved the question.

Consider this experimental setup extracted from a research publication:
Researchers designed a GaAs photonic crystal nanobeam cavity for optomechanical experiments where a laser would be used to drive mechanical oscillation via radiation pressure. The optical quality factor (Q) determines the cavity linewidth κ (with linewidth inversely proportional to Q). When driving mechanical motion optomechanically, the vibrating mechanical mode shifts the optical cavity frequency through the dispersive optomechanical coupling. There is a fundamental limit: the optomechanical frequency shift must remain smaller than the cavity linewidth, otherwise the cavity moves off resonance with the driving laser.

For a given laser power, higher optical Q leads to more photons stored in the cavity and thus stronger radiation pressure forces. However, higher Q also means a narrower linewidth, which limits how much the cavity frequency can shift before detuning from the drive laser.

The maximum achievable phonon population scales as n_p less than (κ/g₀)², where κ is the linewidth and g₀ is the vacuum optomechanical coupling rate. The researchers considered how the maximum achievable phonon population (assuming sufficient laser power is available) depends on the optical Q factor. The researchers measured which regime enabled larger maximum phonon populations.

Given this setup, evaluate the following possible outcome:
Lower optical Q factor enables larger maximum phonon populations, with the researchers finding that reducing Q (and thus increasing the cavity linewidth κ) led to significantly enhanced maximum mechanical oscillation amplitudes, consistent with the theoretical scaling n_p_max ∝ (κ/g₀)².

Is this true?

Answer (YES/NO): YES